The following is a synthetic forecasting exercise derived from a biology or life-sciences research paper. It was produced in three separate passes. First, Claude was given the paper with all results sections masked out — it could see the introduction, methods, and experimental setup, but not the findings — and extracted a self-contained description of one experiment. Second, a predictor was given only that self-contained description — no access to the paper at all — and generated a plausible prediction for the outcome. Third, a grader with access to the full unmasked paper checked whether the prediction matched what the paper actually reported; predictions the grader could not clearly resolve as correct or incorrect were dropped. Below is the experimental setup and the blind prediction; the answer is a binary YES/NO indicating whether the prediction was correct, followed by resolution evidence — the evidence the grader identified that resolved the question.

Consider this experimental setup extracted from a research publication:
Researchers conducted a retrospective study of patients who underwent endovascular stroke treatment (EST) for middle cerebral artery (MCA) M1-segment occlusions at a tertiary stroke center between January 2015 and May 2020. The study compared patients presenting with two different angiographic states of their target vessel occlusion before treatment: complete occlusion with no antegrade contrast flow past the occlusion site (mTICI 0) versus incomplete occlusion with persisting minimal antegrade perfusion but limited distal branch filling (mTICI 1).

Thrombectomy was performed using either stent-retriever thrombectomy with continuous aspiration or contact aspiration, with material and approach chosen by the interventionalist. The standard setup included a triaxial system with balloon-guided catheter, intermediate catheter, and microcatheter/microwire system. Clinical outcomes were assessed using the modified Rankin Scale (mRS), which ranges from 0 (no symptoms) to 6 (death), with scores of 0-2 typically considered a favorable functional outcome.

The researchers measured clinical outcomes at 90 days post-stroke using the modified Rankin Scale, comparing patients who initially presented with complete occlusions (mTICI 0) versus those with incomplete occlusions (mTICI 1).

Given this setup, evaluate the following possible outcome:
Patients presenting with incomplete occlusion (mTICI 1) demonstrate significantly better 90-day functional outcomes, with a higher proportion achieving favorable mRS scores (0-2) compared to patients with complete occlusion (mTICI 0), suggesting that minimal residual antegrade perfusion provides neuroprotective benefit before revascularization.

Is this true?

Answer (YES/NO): NO